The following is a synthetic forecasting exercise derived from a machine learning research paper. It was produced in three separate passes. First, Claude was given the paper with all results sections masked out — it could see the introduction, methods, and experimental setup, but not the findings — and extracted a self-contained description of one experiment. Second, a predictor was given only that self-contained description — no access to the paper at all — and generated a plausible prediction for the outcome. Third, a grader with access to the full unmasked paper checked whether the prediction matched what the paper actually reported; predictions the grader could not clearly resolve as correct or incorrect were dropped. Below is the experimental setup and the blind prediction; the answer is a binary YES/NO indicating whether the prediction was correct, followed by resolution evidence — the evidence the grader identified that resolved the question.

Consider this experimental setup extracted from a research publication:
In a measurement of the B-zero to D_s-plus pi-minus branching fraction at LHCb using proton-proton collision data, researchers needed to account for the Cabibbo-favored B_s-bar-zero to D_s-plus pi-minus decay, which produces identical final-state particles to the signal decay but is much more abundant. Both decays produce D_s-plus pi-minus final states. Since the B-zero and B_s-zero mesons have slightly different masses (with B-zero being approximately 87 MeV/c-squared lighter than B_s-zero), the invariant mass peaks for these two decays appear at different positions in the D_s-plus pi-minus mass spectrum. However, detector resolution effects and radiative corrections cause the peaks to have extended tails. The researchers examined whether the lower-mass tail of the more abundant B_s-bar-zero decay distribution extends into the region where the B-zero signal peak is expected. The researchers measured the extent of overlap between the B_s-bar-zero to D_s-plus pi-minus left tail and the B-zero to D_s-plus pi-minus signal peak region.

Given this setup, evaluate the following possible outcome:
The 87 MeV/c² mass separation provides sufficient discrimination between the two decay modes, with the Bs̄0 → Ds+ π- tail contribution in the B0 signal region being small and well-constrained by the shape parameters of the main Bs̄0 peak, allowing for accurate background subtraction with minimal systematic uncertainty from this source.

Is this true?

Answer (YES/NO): NO